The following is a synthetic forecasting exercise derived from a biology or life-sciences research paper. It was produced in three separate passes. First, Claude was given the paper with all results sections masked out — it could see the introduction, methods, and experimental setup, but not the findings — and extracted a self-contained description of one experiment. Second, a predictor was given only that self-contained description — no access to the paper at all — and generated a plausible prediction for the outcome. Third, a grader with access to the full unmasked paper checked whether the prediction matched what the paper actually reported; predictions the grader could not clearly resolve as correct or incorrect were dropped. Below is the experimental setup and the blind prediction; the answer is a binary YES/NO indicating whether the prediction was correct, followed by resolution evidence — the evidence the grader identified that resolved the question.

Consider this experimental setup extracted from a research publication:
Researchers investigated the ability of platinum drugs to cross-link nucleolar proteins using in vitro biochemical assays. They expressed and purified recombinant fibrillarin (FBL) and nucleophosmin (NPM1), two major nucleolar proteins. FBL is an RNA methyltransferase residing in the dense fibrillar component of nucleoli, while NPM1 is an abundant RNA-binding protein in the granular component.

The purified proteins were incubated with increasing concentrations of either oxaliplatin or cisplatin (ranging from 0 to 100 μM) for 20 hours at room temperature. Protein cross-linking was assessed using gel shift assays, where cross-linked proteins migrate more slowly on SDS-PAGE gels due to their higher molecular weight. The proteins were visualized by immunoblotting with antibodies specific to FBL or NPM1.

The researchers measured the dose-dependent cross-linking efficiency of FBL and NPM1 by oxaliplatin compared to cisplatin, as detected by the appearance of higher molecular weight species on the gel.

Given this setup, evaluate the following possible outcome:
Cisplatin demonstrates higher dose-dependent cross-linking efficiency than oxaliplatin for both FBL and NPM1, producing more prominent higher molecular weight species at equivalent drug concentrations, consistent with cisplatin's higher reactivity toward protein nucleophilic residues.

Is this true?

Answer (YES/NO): NO